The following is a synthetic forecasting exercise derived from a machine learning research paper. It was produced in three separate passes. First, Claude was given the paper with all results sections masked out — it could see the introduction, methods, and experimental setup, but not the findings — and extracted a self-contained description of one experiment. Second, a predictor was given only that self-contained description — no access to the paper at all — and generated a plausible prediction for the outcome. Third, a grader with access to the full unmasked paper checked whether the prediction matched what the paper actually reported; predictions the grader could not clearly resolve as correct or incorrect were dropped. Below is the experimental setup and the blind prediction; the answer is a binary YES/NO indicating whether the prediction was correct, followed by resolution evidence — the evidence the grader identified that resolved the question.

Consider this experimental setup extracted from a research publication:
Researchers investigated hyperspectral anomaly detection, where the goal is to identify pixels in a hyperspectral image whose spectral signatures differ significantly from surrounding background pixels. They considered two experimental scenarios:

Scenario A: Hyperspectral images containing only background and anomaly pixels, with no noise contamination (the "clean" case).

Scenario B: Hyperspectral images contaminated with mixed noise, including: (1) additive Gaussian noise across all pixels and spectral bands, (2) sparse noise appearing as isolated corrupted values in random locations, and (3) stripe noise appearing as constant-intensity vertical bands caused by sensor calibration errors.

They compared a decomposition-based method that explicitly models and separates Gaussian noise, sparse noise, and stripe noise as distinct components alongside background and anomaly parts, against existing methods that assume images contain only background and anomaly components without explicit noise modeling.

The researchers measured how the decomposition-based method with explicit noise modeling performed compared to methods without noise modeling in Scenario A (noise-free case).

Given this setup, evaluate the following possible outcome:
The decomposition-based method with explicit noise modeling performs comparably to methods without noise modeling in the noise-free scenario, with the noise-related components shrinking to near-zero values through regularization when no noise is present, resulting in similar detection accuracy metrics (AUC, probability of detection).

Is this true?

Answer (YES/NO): YES